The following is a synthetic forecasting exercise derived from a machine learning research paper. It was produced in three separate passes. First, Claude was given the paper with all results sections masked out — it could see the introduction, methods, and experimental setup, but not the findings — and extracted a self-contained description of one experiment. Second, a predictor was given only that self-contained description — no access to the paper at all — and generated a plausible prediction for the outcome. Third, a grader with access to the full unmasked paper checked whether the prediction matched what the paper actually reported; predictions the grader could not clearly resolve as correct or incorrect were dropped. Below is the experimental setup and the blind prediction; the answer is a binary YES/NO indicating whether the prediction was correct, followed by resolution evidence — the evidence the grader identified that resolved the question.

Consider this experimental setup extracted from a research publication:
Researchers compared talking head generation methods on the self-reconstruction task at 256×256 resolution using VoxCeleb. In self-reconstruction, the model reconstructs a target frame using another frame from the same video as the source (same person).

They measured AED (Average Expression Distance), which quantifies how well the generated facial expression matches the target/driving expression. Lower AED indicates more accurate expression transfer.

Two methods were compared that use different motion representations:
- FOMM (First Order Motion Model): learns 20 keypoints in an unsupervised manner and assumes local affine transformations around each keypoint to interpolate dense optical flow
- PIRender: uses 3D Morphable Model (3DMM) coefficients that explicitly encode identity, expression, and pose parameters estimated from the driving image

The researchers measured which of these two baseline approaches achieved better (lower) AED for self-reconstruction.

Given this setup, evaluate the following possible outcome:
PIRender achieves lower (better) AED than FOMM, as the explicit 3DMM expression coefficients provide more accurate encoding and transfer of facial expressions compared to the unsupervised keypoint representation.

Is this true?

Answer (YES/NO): NO